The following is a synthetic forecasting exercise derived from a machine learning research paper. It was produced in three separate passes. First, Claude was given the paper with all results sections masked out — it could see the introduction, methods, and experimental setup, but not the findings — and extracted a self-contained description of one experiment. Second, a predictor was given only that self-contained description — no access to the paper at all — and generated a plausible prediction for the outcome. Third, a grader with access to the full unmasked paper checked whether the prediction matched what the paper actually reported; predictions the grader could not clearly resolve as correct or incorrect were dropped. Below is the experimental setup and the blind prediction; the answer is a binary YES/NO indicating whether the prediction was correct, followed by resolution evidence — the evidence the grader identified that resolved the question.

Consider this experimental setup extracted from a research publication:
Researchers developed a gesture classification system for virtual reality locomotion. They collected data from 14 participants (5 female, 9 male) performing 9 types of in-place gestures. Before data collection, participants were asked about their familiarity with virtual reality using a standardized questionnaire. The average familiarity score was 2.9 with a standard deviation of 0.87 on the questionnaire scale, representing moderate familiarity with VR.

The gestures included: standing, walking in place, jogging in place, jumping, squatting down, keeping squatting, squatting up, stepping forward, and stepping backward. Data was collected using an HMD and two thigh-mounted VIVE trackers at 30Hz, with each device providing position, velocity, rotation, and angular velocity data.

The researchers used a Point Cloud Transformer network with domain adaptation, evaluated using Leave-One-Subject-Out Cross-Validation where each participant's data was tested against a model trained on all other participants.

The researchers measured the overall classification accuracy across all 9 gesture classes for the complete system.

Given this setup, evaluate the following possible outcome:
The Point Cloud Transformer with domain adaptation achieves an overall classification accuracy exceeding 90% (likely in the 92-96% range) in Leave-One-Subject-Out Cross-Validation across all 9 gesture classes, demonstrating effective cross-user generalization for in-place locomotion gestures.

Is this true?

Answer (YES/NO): YES